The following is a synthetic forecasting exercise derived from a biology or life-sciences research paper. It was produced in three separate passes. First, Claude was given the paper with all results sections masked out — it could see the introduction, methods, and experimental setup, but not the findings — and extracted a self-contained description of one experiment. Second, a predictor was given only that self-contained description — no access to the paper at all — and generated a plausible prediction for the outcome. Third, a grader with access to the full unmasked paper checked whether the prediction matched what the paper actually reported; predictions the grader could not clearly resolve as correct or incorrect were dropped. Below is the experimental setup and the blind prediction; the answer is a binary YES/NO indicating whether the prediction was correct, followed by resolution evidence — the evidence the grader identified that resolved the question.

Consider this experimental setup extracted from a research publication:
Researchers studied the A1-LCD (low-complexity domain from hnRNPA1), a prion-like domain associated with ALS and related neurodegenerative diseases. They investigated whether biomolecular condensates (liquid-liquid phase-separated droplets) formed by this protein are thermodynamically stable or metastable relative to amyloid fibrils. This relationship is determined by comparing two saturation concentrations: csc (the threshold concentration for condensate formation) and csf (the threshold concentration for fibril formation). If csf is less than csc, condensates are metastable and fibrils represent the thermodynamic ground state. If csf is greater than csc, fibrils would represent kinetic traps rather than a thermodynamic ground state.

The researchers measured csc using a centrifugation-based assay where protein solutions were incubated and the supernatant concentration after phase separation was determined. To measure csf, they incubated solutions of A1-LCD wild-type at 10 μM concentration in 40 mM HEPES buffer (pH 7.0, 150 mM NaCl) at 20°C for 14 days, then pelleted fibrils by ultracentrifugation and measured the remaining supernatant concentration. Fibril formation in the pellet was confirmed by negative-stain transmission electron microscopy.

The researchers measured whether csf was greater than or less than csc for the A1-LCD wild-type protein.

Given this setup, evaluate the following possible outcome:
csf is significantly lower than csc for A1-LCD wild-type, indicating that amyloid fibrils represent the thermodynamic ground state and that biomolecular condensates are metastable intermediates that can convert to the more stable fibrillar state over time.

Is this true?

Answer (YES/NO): YES